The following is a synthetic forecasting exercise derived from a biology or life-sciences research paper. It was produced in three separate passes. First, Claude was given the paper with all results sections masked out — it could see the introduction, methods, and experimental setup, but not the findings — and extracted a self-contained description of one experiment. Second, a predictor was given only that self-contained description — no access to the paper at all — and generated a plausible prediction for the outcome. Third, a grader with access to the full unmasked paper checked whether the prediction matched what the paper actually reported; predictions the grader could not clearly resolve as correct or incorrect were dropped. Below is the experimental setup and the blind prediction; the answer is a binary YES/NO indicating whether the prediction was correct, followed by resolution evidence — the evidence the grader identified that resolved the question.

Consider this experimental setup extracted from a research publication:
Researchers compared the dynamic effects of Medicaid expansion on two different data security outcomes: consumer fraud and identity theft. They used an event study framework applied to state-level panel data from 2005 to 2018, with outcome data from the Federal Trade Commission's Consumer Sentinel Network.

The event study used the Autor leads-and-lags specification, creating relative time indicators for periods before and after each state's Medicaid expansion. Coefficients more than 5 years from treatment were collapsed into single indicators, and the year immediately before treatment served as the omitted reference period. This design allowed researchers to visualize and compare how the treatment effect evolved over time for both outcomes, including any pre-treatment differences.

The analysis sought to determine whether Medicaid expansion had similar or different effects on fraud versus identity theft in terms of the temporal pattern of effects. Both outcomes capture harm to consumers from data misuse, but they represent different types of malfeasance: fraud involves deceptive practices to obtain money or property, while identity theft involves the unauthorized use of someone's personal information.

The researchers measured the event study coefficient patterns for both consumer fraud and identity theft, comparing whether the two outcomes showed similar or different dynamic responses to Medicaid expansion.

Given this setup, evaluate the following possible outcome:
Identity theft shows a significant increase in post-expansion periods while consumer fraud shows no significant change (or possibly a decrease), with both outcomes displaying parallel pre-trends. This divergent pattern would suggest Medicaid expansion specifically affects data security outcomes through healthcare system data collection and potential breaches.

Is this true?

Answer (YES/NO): NO